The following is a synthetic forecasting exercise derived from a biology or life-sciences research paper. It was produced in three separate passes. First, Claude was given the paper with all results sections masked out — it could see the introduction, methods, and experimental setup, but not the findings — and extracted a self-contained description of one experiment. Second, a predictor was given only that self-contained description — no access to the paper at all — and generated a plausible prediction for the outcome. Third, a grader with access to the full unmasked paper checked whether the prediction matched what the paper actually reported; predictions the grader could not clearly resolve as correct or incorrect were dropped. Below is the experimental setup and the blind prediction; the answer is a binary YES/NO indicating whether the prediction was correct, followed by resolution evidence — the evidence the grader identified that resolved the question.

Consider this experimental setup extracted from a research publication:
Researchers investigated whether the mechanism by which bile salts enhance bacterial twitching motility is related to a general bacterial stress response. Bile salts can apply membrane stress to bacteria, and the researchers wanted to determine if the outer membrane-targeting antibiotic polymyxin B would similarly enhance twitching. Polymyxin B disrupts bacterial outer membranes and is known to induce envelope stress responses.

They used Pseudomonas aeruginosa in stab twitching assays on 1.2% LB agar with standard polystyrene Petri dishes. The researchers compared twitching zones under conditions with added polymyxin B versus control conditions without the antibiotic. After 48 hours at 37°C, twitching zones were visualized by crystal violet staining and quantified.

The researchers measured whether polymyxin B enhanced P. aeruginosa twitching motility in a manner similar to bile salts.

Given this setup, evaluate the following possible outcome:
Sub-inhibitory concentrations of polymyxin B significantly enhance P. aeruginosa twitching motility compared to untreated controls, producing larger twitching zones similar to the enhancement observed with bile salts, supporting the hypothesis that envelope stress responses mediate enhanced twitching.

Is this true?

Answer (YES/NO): NO